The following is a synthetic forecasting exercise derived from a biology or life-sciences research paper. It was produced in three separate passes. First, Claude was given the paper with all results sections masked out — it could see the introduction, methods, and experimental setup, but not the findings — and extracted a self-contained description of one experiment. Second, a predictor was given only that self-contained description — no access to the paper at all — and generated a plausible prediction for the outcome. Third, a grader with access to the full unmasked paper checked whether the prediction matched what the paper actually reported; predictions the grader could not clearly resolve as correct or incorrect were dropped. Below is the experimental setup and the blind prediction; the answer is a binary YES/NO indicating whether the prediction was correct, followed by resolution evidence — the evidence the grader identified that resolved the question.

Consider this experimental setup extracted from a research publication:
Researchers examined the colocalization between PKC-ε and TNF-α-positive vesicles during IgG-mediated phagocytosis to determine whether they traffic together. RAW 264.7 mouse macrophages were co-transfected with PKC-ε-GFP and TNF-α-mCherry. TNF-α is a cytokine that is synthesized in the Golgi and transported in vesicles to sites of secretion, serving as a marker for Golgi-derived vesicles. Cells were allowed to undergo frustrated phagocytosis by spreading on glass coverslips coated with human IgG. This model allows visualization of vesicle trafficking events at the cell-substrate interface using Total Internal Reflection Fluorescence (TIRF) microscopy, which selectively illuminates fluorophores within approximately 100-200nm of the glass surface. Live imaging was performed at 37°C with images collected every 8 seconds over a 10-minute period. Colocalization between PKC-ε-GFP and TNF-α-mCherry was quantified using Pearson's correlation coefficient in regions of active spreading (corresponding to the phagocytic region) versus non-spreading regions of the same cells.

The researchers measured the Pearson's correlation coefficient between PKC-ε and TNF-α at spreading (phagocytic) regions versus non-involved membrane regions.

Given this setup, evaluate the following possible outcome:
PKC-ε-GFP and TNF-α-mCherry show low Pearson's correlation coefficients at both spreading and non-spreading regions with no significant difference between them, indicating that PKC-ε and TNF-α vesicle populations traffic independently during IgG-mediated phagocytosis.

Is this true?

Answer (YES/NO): NO